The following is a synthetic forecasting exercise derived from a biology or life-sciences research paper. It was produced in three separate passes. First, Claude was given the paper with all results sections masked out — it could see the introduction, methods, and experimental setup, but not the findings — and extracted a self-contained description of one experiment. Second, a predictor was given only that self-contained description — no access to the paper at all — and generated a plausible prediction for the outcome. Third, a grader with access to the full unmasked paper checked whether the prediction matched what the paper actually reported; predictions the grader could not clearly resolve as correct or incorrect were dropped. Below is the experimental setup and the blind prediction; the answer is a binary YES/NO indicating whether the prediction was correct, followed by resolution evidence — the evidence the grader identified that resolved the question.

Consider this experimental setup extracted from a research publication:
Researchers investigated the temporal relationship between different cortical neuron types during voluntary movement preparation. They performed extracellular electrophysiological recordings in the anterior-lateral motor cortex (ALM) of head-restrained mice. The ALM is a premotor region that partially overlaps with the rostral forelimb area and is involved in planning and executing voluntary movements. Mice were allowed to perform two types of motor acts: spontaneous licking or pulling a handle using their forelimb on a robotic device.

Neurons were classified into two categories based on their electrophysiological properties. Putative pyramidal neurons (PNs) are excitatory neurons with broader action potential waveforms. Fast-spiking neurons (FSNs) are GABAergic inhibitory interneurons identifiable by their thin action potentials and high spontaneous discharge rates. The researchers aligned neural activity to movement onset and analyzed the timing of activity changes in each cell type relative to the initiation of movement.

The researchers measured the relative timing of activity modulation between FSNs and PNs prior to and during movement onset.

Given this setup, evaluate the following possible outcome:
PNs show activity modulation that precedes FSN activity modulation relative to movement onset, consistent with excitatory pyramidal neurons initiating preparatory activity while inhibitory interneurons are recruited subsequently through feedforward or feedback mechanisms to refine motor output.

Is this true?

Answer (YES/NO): NO